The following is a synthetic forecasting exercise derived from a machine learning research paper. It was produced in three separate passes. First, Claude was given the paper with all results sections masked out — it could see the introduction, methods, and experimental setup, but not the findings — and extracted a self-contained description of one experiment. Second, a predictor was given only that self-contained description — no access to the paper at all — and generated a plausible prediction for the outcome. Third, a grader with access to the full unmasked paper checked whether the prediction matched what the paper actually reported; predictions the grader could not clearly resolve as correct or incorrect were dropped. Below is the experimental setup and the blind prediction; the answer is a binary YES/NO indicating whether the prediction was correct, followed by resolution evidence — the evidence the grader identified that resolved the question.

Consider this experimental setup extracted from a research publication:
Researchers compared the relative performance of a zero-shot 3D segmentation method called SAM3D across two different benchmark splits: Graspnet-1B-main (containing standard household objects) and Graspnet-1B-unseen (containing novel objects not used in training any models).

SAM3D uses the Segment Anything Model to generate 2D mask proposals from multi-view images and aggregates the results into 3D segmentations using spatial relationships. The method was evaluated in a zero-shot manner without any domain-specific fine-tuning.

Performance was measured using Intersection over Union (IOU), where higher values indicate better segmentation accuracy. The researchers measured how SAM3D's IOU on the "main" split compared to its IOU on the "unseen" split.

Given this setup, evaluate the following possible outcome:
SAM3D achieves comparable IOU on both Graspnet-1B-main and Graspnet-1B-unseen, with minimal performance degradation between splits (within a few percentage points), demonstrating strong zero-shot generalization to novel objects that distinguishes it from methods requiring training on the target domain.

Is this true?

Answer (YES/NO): NO